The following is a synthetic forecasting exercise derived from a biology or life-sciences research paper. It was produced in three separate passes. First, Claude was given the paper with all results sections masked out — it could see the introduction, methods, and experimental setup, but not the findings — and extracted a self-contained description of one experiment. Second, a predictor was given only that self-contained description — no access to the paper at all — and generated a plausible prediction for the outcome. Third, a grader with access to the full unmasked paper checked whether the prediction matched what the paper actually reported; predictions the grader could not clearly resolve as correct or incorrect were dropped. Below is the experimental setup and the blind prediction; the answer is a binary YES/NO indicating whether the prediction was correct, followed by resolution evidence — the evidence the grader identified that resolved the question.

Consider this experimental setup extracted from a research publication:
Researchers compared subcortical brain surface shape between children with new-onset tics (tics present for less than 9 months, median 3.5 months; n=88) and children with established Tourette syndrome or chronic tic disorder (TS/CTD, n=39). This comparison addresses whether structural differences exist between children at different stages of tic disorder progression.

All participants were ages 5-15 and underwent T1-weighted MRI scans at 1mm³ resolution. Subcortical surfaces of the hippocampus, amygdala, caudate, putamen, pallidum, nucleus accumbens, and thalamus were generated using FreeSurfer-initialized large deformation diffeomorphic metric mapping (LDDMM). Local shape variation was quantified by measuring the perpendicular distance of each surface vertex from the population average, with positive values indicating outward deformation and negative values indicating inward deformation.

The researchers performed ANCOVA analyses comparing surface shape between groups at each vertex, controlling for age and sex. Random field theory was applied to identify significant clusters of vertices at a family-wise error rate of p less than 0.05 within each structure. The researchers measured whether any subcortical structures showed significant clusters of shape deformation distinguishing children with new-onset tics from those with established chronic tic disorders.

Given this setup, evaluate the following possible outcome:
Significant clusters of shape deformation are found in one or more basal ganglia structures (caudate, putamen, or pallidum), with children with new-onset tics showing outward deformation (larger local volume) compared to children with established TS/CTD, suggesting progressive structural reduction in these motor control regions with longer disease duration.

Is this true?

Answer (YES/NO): NO